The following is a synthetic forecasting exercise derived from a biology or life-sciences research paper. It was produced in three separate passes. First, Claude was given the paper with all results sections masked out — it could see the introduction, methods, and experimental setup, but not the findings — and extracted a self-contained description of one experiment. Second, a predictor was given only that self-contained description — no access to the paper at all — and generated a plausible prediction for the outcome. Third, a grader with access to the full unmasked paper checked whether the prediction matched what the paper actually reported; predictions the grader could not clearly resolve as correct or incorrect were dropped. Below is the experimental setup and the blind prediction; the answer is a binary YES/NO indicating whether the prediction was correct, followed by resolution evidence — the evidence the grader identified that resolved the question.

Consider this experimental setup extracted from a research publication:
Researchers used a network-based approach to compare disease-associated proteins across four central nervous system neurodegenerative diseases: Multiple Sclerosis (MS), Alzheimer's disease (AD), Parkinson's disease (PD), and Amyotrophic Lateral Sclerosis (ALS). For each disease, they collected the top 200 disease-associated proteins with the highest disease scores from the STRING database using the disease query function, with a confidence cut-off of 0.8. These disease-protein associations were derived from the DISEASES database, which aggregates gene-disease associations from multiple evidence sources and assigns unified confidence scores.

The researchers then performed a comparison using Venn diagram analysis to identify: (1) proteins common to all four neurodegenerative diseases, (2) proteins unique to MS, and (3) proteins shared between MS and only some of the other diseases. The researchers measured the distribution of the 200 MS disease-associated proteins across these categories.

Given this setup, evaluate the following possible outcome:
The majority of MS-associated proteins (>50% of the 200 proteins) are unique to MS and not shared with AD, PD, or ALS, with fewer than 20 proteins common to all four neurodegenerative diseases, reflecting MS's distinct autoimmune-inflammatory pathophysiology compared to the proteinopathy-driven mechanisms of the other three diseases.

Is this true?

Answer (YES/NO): YES